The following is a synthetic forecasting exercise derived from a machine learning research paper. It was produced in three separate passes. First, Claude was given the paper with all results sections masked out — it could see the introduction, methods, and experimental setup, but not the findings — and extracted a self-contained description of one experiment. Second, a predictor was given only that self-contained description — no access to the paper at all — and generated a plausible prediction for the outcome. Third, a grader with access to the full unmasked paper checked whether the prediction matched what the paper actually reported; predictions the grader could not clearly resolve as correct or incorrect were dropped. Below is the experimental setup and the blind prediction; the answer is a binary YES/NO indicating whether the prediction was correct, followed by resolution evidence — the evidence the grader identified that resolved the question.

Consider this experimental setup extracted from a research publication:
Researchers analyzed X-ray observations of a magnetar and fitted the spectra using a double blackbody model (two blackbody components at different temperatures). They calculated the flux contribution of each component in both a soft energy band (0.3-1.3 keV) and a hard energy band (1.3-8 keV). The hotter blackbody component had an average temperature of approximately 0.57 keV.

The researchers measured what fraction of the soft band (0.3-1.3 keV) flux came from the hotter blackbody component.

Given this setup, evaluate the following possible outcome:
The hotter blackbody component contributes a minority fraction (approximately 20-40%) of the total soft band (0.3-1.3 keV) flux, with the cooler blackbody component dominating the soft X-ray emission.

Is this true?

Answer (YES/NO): NO